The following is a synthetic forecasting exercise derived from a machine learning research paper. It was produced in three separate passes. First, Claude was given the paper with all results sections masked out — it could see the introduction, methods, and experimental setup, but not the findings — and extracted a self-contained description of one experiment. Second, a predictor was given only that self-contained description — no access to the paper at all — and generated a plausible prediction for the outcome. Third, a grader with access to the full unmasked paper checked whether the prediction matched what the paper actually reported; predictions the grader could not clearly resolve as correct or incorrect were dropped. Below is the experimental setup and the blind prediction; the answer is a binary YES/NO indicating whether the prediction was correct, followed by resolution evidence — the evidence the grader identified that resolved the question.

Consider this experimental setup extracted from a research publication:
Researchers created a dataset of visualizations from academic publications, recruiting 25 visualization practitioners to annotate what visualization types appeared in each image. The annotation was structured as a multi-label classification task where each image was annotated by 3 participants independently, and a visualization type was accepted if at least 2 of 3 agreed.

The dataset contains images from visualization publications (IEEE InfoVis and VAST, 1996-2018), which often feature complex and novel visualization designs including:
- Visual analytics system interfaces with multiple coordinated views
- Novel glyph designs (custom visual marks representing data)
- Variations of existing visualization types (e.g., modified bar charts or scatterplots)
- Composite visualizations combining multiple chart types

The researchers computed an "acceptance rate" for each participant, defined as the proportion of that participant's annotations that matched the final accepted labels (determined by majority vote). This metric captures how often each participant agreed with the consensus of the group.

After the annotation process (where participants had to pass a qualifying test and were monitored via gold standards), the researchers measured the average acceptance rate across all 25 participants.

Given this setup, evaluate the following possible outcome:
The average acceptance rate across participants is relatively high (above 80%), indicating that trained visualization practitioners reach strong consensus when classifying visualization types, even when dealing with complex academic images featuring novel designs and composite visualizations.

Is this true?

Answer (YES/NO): YES